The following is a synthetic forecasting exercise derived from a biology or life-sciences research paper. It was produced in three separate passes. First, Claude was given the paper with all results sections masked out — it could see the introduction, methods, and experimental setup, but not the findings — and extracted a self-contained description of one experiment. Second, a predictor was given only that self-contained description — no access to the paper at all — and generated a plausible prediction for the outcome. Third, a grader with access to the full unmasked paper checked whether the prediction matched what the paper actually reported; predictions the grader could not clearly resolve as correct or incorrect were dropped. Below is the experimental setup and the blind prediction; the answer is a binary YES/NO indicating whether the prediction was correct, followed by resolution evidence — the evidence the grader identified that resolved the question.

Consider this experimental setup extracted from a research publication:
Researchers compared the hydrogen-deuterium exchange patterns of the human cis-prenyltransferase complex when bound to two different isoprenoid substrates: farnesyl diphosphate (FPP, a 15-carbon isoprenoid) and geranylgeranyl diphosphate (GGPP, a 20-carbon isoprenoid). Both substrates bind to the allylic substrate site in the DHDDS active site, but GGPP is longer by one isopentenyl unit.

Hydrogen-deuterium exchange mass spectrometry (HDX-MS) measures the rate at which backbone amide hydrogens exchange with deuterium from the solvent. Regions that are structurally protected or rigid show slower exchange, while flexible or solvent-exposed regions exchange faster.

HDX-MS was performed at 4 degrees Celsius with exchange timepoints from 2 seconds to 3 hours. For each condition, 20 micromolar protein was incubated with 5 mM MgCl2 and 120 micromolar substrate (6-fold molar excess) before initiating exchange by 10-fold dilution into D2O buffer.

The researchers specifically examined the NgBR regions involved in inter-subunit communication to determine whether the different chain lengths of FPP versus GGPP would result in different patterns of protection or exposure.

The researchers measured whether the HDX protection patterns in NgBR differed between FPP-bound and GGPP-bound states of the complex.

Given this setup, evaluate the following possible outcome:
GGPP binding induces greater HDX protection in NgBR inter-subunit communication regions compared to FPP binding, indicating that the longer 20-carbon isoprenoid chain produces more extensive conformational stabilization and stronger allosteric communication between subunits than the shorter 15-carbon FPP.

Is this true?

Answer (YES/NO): NO